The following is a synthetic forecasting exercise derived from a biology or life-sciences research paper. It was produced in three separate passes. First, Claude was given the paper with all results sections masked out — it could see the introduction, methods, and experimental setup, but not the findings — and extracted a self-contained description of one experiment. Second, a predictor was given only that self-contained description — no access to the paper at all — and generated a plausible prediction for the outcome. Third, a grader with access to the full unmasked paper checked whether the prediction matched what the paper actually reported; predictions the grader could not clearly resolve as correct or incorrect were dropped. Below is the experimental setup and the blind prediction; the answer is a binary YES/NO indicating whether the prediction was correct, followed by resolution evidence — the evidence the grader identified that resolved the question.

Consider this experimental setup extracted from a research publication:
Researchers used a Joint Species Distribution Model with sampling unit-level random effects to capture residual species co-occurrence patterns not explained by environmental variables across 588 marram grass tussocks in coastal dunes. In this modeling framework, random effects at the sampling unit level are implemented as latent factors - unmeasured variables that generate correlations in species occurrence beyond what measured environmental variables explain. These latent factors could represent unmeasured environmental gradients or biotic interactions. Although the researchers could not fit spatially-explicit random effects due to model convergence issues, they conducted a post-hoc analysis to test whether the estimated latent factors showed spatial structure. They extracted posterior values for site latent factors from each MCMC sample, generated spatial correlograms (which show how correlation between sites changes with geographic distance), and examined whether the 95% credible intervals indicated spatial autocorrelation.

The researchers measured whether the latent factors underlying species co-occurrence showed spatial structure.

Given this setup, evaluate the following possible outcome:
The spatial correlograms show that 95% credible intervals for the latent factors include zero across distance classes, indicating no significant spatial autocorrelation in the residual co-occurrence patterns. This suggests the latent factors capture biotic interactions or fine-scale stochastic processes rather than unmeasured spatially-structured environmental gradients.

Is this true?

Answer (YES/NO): NO